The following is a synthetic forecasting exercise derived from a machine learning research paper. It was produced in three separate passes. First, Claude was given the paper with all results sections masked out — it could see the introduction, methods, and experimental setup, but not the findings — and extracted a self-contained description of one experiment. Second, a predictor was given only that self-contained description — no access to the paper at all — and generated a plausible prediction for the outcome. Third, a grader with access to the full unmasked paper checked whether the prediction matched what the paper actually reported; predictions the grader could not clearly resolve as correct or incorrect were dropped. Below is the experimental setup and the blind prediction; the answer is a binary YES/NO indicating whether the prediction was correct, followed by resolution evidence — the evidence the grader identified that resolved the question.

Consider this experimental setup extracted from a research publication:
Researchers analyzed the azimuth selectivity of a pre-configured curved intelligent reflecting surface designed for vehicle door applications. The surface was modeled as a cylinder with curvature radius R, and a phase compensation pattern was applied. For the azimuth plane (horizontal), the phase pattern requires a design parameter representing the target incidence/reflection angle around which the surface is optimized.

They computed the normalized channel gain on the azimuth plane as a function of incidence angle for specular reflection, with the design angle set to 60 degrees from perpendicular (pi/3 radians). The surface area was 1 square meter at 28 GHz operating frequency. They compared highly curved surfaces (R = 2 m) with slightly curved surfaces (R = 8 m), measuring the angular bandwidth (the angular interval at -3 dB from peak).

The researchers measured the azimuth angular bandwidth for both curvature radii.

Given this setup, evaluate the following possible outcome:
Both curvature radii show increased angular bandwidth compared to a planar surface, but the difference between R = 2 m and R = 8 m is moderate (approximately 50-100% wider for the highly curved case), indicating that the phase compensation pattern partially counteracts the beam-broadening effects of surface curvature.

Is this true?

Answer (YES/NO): NO